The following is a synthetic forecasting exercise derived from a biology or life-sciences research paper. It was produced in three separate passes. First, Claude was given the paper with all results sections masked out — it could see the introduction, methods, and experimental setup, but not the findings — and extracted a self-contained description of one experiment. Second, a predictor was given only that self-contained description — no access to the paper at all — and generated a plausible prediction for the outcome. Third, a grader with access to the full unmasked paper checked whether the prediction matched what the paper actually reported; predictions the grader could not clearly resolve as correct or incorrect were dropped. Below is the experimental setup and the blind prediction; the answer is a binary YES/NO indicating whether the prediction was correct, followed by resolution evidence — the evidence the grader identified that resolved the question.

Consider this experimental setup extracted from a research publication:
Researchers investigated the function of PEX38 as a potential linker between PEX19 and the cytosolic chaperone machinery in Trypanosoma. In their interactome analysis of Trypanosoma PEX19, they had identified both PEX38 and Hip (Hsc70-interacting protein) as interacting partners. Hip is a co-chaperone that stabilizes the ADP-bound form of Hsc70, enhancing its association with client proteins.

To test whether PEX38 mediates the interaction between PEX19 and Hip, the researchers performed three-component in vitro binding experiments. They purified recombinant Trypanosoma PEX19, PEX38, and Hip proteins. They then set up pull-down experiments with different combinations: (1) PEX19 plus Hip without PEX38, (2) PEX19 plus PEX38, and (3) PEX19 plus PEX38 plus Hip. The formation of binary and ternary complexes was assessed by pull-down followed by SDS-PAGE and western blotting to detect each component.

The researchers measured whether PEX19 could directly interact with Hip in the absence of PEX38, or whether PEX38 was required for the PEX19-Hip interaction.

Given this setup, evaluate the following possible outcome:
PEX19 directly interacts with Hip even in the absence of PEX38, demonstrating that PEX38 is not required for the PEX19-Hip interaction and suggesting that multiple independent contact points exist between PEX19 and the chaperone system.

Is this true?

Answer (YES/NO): NO